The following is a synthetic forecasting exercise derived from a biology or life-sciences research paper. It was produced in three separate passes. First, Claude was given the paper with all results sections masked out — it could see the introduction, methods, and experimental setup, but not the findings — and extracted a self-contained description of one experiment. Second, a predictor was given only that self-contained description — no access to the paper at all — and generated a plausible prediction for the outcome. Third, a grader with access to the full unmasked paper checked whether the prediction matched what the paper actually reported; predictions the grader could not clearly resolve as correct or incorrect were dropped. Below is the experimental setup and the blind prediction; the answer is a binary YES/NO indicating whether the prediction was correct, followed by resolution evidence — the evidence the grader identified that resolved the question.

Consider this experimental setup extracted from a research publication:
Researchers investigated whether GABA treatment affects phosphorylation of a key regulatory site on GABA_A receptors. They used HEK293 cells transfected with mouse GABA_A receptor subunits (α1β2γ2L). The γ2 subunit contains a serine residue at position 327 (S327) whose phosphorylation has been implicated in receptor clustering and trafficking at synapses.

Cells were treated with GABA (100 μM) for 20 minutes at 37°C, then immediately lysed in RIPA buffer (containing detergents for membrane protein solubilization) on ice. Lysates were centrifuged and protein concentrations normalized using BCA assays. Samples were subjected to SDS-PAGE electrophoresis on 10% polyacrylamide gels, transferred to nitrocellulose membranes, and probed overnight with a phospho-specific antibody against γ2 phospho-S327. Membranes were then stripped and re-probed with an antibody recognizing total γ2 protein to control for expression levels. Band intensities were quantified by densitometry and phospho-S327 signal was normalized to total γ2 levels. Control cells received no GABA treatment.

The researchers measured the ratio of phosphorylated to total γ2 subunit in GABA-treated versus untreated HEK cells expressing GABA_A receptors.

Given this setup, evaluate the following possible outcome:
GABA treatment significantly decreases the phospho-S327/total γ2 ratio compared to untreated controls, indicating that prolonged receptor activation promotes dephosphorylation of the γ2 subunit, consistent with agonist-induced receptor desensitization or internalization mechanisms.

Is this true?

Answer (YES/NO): NO